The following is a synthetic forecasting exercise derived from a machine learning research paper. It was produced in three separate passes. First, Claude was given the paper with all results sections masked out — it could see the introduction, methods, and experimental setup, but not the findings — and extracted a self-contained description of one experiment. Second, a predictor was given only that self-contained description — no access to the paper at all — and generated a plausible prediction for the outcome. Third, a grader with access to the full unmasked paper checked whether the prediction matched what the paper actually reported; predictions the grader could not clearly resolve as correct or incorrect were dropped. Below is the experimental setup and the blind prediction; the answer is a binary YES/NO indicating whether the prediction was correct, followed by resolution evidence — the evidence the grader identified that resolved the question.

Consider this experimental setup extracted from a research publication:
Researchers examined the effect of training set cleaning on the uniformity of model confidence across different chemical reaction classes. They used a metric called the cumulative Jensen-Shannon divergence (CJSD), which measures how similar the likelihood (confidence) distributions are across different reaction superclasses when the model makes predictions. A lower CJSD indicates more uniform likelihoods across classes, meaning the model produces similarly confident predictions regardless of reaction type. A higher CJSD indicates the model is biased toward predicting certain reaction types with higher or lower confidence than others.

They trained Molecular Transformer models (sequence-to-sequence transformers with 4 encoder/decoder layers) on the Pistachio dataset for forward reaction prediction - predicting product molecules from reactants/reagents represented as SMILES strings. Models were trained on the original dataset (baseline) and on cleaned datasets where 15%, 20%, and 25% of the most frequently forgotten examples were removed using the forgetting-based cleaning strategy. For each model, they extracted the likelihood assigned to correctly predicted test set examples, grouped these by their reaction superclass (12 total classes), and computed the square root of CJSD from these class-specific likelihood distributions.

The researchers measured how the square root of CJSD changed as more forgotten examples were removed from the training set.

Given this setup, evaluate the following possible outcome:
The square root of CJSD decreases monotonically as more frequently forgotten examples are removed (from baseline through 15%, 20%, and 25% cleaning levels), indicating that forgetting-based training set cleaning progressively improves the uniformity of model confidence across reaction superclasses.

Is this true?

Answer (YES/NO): YES